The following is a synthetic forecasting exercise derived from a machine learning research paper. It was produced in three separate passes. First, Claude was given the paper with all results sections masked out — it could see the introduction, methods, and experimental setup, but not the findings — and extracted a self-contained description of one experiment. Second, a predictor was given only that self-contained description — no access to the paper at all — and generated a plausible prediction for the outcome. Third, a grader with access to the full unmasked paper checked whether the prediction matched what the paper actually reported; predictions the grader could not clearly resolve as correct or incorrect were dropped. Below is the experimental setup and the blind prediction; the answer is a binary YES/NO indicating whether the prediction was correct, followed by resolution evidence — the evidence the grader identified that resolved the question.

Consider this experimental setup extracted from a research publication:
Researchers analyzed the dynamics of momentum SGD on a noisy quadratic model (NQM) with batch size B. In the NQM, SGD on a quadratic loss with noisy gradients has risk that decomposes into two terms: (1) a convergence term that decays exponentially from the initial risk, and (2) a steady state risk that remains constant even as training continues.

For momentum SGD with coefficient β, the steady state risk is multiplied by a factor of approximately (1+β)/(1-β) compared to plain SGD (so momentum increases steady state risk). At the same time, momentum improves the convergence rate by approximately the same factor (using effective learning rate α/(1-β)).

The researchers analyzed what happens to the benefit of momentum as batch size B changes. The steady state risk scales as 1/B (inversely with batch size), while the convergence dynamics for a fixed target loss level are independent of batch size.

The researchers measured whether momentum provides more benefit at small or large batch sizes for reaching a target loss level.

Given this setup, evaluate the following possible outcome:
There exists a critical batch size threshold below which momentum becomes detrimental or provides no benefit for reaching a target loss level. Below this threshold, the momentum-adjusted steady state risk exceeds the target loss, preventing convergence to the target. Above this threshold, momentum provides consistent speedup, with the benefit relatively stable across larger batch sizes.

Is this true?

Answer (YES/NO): NO